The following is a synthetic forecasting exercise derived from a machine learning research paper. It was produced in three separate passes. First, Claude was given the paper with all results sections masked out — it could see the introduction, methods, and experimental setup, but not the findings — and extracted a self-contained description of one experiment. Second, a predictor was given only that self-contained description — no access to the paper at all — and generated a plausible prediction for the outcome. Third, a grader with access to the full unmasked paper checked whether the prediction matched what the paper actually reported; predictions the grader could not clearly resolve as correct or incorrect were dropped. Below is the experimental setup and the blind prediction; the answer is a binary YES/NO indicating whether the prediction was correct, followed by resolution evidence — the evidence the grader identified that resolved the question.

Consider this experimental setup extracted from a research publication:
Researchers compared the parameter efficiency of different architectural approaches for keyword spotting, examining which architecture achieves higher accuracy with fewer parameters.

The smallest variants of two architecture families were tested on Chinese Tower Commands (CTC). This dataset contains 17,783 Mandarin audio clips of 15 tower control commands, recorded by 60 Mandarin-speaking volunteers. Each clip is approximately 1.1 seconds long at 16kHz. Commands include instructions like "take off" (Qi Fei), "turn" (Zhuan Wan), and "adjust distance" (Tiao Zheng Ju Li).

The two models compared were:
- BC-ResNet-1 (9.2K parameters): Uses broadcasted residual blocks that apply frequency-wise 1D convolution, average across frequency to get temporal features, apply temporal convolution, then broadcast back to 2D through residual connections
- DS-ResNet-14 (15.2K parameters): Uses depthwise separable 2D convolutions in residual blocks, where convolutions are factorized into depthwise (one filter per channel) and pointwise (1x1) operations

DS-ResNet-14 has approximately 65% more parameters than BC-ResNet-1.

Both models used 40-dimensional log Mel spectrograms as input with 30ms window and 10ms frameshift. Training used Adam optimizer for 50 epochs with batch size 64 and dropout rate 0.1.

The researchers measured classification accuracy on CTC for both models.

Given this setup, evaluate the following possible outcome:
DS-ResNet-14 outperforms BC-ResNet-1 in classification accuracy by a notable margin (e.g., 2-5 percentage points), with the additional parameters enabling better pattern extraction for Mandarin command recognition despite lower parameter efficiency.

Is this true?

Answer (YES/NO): NO